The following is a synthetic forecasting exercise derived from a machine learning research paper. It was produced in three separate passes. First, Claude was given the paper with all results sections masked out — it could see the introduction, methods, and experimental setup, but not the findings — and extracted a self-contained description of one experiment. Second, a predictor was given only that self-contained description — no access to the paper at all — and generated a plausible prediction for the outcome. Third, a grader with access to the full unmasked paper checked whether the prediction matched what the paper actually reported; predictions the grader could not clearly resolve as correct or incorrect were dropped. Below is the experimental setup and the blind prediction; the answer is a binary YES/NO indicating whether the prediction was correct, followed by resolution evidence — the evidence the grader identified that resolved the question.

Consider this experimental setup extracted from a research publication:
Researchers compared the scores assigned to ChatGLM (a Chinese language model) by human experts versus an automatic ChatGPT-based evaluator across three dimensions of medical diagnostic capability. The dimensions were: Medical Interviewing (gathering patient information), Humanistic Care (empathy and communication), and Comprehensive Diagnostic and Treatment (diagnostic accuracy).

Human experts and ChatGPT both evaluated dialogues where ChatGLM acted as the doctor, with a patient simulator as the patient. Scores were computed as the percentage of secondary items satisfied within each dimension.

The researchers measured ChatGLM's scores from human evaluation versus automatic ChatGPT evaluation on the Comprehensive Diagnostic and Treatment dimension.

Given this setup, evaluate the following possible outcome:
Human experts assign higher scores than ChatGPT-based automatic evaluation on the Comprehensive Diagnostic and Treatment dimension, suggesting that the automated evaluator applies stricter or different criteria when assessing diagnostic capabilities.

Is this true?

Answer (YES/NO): YES